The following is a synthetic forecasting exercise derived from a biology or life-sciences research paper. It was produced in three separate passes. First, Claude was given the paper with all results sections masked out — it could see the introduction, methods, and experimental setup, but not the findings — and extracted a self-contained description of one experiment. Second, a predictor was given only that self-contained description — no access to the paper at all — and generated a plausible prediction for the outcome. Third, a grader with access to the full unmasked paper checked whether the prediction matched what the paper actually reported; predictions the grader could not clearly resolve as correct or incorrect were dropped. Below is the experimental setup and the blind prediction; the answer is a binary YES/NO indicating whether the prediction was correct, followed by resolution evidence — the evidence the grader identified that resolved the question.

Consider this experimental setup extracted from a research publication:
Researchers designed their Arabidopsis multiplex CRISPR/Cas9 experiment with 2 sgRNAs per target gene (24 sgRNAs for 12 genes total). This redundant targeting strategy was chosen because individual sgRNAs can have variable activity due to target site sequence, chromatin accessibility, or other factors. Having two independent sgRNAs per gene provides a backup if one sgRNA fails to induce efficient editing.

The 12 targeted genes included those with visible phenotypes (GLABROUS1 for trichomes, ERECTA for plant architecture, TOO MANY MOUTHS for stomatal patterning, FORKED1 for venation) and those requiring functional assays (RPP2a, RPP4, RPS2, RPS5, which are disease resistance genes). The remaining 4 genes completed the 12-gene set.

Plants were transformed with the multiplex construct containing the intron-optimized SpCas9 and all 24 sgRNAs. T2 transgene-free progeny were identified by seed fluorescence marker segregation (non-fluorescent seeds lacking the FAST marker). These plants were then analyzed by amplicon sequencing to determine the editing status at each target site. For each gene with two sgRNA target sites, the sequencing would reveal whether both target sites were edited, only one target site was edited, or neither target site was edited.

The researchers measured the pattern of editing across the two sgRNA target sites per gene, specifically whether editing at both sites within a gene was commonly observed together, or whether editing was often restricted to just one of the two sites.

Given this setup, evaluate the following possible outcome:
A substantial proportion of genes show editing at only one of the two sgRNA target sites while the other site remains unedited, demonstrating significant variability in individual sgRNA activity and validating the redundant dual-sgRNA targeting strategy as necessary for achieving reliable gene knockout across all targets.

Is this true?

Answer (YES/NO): NO